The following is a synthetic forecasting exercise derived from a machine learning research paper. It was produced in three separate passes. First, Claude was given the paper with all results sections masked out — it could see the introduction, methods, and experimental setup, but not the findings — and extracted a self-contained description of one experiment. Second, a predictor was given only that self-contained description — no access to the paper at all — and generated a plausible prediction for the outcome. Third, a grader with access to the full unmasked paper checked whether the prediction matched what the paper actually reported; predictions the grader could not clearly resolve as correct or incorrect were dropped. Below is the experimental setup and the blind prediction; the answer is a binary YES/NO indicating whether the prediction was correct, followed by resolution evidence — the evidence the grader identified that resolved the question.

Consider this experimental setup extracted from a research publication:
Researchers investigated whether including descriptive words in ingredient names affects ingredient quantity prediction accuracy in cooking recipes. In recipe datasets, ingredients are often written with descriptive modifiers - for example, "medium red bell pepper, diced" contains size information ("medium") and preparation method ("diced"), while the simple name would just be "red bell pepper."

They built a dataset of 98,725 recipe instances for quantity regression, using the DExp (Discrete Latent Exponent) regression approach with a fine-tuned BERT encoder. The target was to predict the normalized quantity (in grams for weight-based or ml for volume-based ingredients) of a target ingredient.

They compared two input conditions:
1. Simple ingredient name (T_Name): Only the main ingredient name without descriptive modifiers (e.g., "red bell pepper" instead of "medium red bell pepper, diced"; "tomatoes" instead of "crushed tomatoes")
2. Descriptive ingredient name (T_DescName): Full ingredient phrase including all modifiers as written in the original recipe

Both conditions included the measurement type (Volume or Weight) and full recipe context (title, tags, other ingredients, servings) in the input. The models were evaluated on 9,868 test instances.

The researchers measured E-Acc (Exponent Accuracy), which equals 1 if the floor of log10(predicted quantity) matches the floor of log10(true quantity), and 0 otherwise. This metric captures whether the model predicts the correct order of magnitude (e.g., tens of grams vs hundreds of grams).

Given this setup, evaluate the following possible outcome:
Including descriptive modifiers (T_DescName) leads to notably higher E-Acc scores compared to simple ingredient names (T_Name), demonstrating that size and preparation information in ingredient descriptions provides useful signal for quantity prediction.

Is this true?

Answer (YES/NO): NO